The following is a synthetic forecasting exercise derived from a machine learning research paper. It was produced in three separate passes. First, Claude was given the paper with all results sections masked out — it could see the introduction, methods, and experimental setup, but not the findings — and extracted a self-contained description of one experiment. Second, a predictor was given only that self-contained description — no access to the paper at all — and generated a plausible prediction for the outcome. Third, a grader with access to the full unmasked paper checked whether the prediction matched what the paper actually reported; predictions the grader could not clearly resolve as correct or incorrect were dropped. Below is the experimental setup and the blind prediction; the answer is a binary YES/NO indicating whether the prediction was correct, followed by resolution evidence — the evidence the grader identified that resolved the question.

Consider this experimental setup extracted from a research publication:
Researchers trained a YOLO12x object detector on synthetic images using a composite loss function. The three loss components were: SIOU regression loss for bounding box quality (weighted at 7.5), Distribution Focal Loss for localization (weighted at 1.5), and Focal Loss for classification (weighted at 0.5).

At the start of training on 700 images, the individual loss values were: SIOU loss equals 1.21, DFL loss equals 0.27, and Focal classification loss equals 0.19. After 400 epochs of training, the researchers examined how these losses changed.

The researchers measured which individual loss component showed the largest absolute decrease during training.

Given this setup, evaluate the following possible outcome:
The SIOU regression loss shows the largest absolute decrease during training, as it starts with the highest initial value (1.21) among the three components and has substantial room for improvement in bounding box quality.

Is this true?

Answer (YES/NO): YES